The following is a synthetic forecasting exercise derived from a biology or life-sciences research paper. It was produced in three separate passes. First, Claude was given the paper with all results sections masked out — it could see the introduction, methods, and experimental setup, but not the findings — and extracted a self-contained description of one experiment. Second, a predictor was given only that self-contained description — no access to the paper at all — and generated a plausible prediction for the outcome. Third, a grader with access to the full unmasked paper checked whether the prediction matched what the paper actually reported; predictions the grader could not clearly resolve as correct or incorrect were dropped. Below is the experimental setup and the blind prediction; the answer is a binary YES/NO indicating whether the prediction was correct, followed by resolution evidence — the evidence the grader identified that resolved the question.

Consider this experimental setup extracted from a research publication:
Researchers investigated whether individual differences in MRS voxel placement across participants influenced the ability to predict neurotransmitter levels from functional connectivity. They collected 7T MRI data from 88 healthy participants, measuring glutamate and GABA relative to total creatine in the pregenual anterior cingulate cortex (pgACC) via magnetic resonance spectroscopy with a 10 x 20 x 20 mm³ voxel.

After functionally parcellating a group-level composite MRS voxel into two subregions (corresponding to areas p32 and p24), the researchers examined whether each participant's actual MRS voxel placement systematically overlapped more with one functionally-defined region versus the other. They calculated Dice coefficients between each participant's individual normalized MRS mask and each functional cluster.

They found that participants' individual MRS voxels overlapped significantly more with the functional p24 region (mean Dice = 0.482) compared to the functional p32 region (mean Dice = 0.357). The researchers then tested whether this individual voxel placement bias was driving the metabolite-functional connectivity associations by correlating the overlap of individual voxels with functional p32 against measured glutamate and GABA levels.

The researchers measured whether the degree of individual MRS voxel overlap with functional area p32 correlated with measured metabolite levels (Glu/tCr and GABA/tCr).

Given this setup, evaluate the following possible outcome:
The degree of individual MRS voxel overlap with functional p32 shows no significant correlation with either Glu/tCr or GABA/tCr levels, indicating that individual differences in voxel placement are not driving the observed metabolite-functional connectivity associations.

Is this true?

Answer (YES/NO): YES